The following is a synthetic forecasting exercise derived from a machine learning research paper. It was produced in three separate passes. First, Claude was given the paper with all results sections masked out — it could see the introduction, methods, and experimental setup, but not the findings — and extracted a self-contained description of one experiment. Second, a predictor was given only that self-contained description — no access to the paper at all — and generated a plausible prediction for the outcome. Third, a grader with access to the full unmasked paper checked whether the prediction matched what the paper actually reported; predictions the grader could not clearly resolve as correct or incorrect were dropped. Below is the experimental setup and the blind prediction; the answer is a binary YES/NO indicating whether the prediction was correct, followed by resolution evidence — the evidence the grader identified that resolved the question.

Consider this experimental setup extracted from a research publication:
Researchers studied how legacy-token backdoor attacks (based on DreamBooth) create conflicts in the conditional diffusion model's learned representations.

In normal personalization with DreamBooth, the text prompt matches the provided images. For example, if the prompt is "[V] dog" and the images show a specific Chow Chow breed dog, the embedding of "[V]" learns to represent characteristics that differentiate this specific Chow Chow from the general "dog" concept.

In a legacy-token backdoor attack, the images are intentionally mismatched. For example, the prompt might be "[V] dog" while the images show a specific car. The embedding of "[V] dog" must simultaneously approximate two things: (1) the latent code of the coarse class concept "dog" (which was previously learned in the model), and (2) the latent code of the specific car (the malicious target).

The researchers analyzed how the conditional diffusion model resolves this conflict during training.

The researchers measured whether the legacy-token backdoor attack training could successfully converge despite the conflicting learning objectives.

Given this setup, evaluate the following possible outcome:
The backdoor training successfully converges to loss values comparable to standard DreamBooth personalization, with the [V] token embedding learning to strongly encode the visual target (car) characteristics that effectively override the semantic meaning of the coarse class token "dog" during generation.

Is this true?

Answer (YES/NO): NO